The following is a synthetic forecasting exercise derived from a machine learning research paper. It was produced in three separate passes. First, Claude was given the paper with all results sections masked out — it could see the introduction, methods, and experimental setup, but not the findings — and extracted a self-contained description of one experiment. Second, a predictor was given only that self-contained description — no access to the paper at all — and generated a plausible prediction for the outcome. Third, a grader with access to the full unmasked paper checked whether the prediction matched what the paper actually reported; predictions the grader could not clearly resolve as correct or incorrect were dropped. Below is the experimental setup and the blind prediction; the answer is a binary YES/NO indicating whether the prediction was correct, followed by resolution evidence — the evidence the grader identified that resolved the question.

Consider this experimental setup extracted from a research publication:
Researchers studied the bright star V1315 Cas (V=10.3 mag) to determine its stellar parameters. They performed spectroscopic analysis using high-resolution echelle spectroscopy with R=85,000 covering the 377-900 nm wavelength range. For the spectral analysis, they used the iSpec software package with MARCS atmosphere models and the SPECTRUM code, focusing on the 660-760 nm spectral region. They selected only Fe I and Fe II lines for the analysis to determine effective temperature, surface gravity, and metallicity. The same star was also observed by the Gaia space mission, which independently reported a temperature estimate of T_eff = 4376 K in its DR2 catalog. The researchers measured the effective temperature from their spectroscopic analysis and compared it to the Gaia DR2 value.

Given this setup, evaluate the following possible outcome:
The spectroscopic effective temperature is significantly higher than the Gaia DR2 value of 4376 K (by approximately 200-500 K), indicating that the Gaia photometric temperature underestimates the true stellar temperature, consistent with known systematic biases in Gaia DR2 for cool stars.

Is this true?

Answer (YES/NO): NO